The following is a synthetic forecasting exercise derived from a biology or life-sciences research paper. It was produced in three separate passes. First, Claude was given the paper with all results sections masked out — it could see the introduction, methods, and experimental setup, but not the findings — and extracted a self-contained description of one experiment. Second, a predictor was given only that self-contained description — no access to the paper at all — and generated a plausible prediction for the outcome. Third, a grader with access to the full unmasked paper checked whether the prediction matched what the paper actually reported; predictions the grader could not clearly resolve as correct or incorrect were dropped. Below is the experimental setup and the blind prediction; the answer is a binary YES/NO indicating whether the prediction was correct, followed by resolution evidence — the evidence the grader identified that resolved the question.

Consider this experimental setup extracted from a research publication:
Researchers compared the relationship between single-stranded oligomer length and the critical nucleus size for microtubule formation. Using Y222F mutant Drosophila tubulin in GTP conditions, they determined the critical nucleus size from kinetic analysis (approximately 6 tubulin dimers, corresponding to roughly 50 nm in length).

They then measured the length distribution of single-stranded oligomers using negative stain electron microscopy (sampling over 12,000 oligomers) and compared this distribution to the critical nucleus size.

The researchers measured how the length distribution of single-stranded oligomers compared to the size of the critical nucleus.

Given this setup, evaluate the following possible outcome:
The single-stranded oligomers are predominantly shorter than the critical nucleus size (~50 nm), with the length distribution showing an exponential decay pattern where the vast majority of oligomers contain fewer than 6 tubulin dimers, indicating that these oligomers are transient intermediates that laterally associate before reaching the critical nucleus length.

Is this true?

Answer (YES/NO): NO